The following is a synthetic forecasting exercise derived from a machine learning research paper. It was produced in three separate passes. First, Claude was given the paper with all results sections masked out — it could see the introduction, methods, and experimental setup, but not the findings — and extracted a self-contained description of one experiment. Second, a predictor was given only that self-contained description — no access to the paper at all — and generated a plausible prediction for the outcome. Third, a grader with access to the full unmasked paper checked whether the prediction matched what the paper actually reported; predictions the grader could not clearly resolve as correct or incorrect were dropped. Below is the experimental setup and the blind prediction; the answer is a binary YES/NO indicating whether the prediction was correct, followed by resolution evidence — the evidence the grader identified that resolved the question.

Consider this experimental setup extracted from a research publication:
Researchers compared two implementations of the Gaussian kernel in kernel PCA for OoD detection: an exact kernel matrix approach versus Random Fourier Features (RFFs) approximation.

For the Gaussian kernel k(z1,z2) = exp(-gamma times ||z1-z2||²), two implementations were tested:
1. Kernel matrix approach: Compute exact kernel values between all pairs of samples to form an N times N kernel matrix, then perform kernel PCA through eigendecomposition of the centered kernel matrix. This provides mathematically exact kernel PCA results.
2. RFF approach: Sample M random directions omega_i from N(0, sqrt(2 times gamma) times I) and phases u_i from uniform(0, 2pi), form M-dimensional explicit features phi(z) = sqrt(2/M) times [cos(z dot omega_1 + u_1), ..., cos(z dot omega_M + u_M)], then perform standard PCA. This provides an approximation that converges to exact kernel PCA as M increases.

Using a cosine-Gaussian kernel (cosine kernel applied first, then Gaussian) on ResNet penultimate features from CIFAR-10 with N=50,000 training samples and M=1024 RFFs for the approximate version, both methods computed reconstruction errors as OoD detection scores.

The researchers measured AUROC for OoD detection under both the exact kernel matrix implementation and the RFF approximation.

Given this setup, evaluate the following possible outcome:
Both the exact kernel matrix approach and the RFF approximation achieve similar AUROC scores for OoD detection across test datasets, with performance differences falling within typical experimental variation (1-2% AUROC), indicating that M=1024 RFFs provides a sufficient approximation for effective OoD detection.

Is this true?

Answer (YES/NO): NO